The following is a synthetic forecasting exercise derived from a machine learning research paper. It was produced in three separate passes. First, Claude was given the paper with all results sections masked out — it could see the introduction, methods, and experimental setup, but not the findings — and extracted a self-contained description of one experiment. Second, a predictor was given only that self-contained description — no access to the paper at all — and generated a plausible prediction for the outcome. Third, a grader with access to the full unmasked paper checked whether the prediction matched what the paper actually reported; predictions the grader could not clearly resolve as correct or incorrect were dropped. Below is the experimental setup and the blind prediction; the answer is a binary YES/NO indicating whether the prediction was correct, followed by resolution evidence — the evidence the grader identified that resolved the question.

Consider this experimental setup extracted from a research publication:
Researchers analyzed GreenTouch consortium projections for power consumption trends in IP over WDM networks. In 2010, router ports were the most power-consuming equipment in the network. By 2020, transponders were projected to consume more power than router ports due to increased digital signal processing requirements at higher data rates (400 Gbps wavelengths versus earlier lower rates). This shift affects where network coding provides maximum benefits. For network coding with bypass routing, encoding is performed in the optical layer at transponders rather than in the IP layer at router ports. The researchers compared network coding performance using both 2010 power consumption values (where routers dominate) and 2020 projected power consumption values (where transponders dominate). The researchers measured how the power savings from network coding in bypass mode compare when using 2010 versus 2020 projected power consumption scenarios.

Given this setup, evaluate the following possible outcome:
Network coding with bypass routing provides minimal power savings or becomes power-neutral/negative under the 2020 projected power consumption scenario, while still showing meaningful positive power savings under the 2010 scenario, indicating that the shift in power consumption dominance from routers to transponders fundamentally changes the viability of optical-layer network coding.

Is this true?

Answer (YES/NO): NO